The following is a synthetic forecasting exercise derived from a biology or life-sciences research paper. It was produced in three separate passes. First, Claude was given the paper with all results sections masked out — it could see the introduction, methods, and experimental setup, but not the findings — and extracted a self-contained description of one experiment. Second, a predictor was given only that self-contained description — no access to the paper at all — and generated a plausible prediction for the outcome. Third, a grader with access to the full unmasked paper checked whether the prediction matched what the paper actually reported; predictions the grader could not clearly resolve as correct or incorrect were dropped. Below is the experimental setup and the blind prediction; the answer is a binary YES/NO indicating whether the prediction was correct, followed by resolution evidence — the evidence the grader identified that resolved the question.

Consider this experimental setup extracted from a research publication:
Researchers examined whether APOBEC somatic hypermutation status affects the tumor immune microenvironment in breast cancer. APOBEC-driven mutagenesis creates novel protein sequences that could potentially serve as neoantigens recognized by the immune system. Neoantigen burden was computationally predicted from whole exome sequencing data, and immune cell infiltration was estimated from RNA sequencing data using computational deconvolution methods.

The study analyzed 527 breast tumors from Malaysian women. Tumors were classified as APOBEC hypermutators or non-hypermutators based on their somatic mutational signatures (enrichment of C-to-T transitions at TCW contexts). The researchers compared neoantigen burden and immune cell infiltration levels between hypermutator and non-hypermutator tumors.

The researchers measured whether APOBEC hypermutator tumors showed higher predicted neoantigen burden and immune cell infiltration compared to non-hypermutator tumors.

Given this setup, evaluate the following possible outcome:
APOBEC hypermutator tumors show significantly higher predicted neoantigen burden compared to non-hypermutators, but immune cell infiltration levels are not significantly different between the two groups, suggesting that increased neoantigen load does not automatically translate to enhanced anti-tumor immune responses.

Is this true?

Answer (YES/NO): NO